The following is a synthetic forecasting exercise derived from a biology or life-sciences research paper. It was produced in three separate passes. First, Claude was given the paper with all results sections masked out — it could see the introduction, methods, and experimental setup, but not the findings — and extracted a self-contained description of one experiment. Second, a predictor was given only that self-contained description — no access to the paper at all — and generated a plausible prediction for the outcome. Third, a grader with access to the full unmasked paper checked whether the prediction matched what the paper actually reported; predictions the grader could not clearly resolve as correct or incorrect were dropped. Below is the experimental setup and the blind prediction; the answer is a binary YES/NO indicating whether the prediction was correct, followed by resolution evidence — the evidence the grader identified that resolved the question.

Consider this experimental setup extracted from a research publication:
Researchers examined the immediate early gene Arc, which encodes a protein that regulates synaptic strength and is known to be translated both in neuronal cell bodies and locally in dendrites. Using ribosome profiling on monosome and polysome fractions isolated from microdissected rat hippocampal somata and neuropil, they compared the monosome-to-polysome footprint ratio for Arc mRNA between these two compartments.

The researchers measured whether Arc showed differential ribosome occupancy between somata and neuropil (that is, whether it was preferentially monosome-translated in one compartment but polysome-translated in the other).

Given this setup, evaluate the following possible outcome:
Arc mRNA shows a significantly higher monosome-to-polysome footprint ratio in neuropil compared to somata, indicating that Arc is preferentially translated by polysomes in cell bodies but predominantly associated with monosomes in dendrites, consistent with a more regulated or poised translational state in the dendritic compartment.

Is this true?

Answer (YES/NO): NO